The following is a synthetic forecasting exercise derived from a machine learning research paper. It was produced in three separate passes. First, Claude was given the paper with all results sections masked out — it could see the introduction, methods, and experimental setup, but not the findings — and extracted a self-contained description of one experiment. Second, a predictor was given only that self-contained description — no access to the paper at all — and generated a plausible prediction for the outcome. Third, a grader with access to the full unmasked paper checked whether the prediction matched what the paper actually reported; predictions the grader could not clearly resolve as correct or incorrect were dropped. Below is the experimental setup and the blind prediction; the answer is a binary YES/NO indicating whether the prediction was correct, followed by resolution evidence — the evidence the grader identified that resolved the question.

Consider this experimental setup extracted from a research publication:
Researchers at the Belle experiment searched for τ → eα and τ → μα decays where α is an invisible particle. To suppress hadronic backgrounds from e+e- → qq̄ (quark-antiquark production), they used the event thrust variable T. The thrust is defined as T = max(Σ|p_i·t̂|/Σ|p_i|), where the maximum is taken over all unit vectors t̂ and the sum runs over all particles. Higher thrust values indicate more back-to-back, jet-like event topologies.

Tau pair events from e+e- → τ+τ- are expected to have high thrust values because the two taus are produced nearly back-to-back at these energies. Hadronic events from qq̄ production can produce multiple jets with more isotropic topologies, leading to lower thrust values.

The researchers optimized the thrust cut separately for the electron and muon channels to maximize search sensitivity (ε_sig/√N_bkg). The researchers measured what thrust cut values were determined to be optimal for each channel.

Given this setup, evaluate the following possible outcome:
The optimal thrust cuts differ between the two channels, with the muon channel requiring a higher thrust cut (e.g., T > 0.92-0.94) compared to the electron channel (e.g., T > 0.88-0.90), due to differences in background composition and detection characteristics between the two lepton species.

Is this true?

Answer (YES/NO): NO